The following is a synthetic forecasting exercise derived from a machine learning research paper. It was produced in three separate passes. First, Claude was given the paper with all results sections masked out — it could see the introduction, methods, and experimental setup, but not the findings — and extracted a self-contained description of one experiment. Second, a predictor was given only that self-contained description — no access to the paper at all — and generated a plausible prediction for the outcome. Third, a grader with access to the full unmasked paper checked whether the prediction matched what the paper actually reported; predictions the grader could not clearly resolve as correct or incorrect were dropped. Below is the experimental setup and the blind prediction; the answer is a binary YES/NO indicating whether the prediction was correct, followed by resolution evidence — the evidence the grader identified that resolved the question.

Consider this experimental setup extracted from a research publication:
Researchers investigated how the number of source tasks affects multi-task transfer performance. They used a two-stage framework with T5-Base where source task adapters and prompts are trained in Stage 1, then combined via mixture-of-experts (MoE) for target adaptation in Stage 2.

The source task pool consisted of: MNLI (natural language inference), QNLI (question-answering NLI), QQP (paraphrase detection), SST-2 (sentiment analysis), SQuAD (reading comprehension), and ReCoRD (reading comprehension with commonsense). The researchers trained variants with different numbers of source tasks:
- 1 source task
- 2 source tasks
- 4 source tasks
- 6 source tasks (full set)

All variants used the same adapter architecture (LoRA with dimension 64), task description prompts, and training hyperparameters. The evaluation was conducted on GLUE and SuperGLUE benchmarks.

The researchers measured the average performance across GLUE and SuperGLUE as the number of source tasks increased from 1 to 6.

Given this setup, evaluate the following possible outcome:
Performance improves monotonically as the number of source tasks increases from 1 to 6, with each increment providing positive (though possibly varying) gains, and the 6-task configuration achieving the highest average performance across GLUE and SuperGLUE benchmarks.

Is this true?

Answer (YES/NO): NO